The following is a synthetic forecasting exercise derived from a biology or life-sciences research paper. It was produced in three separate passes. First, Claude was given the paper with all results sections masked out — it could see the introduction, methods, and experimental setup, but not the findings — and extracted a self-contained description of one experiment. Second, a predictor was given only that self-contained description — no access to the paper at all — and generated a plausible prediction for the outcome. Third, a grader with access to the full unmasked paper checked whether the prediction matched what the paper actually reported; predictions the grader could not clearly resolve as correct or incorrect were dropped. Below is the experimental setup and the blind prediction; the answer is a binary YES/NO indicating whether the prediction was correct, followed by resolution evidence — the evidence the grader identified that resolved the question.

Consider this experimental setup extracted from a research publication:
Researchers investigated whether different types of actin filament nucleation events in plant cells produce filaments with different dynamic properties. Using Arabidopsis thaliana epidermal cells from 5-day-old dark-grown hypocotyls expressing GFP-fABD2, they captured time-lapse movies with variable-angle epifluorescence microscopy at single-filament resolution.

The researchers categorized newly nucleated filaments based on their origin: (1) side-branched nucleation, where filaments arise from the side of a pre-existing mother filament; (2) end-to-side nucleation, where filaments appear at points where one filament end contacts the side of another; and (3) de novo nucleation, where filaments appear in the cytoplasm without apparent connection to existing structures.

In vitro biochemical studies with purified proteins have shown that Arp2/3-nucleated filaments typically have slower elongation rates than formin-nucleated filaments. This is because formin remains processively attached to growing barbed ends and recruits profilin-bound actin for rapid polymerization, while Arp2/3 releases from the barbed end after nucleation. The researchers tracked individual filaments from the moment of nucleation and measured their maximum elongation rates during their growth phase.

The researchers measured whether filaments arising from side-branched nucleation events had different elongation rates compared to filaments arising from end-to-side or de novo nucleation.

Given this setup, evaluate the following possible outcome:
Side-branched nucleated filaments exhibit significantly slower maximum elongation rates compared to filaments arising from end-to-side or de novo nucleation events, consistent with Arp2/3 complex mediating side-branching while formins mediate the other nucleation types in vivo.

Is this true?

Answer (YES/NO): NO